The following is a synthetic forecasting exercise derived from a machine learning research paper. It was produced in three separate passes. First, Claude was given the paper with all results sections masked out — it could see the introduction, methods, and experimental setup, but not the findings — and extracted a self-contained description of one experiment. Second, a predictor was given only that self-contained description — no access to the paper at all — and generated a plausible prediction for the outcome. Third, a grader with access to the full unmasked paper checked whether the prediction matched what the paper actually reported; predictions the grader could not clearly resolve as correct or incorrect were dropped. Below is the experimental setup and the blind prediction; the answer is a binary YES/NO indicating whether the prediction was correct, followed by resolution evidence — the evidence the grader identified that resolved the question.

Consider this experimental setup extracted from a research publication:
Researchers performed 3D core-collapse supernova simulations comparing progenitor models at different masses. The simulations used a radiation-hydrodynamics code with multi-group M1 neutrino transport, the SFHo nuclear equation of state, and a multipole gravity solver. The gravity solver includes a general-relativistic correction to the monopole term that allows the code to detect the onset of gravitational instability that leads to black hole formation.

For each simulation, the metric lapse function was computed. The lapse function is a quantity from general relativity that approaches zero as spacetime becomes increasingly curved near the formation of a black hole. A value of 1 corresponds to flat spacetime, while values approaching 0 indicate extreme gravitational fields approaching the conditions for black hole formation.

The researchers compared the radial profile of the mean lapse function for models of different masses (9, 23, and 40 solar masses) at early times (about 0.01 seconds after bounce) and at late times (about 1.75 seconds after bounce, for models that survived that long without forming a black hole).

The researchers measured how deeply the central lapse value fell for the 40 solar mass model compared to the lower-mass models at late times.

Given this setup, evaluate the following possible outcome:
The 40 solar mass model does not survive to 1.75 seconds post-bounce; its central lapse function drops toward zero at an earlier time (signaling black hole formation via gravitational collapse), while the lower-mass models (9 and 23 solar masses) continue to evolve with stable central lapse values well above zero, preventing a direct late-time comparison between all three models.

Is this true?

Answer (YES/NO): NO